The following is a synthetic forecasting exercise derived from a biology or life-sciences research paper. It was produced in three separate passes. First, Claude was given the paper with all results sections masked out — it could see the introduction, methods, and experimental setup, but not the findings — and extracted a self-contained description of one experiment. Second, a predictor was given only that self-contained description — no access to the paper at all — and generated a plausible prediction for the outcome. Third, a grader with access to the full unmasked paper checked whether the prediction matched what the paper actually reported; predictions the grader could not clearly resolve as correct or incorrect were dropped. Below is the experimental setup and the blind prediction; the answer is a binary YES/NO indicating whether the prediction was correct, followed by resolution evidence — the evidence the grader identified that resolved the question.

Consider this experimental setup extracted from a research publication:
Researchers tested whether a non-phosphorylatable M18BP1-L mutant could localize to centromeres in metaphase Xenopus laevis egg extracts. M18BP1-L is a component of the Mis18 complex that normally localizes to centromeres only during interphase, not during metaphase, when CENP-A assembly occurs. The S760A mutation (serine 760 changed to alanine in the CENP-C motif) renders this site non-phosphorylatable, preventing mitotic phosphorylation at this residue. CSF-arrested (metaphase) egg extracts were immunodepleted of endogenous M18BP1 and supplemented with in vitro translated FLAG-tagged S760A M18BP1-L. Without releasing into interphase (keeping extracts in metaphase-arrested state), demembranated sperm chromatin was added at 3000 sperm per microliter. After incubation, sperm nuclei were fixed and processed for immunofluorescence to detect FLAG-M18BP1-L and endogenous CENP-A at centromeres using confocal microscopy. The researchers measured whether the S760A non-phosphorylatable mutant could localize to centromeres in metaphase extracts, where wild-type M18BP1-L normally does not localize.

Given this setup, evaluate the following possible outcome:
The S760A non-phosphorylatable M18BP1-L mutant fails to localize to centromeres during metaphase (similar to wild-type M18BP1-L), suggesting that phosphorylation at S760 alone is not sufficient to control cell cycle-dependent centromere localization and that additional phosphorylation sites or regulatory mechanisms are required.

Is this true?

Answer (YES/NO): YES